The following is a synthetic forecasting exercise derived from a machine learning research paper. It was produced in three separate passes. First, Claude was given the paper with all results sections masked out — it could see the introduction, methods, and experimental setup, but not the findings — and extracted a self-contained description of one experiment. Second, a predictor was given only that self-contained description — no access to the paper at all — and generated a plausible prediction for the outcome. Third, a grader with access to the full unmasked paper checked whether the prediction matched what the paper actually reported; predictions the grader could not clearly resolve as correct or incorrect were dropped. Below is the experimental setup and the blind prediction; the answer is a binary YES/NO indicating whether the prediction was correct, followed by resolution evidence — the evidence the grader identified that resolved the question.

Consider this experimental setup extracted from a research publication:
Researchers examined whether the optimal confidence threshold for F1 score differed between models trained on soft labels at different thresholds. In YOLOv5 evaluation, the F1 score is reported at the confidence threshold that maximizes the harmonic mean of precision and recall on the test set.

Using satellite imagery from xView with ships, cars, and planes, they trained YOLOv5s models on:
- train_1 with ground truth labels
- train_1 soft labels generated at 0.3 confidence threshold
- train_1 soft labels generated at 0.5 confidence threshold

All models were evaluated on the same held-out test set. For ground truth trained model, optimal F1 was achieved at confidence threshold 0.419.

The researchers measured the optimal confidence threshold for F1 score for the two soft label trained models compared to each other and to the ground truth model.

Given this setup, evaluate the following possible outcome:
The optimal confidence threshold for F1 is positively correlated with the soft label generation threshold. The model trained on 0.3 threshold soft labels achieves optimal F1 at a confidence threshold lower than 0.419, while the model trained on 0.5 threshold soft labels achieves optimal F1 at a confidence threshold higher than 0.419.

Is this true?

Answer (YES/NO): NO